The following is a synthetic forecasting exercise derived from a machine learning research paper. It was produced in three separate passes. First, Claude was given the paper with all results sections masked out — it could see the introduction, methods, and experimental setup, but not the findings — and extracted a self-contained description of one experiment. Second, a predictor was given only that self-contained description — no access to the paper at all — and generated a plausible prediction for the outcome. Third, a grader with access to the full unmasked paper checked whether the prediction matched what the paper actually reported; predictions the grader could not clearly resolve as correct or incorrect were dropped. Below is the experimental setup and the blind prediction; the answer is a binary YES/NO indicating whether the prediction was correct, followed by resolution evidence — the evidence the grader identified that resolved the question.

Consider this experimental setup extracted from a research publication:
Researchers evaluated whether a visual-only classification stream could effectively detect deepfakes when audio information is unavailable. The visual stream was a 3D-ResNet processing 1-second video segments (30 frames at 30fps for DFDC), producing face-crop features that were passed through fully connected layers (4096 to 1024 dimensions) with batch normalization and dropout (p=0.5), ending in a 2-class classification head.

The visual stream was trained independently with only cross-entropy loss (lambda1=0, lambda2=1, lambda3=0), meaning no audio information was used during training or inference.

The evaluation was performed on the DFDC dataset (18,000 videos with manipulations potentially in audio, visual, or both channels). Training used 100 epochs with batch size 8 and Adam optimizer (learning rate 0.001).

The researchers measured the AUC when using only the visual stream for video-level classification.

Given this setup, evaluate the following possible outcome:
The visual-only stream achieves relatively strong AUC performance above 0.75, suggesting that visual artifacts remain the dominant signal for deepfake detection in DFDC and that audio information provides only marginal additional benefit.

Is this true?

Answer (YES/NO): YES